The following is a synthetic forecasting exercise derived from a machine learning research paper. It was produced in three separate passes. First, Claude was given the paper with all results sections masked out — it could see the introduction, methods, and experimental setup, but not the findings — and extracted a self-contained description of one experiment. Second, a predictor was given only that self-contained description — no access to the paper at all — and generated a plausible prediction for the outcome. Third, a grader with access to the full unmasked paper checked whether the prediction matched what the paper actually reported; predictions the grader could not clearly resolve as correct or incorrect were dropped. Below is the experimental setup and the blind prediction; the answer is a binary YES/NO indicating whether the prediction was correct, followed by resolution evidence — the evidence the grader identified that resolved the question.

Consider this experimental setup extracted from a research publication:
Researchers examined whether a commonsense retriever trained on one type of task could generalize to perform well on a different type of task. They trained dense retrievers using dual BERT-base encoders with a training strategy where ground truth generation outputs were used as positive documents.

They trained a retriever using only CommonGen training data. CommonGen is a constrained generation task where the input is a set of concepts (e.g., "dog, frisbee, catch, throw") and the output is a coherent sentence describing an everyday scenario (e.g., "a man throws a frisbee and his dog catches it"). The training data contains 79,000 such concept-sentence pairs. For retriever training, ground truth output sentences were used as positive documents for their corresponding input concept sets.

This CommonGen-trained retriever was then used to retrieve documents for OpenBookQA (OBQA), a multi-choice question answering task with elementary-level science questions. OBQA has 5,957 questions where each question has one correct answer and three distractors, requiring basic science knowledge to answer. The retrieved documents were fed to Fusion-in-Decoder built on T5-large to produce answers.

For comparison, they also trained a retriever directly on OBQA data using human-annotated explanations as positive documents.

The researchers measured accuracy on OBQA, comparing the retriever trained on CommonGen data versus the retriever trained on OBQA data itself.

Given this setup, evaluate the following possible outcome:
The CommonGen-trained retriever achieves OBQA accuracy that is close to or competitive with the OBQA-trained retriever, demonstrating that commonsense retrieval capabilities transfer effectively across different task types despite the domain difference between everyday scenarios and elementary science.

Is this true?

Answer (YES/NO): NO